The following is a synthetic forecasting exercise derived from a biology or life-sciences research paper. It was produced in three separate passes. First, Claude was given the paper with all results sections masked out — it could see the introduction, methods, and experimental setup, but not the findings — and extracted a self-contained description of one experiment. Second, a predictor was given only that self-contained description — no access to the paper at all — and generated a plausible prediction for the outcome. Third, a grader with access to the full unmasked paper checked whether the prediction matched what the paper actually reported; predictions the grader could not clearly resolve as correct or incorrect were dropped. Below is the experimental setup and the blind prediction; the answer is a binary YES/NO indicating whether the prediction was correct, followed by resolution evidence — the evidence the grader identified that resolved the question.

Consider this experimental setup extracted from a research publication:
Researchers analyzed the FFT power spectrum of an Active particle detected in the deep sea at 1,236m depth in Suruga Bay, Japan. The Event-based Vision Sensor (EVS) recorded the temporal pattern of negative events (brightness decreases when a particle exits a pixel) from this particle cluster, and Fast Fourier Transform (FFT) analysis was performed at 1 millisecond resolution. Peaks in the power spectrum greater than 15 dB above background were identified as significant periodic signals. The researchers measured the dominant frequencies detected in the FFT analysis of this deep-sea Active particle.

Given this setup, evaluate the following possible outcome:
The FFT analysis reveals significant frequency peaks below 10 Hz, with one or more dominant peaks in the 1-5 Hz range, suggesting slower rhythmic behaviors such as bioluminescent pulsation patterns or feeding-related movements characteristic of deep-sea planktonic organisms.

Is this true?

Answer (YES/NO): NO